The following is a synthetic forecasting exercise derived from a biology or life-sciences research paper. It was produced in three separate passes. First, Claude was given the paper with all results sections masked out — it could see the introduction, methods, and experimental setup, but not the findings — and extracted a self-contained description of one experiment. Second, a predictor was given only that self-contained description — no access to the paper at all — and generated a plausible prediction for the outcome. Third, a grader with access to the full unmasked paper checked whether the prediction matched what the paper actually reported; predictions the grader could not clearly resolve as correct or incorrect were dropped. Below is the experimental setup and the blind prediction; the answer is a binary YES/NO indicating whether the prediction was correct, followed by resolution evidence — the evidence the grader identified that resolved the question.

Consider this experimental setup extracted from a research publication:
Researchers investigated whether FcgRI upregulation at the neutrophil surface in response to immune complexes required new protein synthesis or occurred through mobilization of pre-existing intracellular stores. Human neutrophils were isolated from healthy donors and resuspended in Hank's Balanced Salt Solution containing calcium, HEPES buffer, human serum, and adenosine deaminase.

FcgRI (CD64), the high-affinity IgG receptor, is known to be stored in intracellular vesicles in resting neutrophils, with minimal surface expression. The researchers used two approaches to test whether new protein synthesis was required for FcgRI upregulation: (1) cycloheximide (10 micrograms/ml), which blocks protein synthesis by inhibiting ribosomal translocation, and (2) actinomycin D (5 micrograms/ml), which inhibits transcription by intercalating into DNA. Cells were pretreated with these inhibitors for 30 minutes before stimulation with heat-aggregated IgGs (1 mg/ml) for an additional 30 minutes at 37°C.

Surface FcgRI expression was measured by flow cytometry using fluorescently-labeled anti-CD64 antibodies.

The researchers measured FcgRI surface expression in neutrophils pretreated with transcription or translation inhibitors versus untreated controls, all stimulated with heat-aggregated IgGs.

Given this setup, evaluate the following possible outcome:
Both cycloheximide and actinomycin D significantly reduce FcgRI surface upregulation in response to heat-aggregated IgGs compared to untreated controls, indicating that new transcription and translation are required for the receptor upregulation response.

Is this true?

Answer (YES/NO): NO